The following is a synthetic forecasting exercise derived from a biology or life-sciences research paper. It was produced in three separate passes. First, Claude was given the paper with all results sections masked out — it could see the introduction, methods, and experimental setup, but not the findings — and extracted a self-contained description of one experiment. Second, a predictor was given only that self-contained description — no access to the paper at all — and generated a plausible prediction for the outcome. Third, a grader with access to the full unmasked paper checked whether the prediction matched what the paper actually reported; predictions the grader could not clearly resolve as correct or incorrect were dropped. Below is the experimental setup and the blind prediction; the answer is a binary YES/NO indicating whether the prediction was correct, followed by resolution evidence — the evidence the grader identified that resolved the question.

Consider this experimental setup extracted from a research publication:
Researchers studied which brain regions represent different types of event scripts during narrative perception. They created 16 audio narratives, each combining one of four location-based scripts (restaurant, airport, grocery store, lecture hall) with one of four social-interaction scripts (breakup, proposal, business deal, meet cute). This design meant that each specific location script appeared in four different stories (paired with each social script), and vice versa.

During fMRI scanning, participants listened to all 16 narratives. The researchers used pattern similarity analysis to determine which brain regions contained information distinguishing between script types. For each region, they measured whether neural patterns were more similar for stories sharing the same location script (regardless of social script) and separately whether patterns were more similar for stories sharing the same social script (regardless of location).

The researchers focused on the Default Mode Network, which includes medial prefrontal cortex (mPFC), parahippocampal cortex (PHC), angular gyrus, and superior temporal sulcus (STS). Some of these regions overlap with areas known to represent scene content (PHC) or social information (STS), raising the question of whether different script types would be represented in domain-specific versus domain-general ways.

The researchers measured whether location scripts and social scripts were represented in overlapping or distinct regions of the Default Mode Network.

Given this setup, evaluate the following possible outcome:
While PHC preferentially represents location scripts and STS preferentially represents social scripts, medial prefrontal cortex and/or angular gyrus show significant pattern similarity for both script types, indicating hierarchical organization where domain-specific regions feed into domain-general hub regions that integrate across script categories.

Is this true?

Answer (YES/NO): NO